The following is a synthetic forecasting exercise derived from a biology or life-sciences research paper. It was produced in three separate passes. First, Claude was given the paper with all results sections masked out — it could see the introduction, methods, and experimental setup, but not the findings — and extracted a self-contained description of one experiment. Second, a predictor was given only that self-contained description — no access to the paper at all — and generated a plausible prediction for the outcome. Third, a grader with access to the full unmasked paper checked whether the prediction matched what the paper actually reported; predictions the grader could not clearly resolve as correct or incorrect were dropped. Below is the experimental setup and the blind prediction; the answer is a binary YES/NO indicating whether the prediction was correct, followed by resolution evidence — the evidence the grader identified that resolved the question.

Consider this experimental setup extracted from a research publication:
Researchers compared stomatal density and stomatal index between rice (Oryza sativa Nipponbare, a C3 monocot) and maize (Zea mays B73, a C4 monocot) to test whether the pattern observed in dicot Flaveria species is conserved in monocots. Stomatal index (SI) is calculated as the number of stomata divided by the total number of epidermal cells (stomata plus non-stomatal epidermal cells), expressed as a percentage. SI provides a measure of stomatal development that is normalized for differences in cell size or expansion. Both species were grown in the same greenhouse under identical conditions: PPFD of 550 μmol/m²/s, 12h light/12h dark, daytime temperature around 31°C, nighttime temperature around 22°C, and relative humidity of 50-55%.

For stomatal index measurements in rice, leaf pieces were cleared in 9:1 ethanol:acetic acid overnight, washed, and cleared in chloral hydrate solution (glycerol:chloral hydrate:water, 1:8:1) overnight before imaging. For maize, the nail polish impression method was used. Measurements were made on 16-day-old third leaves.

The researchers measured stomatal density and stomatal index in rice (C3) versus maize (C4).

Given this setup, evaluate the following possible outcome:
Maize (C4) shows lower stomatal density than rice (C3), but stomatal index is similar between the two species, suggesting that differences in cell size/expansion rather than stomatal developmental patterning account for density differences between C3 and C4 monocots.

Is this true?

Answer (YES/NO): NO